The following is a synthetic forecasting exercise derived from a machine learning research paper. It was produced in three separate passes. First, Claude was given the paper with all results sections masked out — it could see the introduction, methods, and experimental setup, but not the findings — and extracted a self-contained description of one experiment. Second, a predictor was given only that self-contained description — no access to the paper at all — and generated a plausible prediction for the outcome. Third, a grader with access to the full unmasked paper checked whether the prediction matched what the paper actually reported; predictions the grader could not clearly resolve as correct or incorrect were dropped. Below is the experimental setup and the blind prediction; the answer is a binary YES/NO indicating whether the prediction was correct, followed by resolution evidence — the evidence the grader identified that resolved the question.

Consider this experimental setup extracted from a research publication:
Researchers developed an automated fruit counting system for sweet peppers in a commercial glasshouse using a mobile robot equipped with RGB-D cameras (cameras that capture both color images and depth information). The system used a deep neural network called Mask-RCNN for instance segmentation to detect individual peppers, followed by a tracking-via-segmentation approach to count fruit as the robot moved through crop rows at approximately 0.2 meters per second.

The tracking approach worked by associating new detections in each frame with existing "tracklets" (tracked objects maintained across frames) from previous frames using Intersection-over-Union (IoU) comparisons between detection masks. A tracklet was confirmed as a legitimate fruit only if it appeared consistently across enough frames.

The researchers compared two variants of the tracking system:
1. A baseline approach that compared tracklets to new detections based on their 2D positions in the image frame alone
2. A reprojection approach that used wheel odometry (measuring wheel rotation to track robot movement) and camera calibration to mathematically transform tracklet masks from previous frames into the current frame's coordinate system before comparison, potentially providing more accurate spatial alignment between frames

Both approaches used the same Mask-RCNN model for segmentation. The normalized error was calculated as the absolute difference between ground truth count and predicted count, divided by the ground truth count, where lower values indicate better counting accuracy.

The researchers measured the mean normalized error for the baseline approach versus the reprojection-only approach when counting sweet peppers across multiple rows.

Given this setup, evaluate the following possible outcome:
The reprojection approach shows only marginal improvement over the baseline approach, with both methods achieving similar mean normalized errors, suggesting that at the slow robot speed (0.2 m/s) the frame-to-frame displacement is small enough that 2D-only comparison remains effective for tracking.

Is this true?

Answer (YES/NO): NO